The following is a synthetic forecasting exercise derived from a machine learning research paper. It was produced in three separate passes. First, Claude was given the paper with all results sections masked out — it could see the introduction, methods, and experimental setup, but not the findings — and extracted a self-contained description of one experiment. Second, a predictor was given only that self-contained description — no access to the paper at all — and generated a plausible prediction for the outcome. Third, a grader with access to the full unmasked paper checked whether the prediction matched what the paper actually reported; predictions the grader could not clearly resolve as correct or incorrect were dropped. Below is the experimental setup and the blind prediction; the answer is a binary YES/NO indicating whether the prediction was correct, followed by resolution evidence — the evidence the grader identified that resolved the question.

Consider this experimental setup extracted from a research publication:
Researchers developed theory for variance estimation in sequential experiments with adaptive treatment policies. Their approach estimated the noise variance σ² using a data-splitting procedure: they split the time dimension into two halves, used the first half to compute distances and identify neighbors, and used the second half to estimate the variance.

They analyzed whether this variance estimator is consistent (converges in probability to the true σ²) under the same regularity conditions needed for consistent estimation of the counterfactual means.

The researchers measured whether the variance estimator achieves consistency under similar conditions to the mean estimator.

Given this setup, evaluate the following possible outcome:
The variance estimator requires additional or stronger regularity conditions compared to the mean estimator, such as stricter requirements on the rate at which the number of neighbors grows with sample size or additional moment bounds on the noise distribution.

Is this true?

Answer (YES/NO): NO